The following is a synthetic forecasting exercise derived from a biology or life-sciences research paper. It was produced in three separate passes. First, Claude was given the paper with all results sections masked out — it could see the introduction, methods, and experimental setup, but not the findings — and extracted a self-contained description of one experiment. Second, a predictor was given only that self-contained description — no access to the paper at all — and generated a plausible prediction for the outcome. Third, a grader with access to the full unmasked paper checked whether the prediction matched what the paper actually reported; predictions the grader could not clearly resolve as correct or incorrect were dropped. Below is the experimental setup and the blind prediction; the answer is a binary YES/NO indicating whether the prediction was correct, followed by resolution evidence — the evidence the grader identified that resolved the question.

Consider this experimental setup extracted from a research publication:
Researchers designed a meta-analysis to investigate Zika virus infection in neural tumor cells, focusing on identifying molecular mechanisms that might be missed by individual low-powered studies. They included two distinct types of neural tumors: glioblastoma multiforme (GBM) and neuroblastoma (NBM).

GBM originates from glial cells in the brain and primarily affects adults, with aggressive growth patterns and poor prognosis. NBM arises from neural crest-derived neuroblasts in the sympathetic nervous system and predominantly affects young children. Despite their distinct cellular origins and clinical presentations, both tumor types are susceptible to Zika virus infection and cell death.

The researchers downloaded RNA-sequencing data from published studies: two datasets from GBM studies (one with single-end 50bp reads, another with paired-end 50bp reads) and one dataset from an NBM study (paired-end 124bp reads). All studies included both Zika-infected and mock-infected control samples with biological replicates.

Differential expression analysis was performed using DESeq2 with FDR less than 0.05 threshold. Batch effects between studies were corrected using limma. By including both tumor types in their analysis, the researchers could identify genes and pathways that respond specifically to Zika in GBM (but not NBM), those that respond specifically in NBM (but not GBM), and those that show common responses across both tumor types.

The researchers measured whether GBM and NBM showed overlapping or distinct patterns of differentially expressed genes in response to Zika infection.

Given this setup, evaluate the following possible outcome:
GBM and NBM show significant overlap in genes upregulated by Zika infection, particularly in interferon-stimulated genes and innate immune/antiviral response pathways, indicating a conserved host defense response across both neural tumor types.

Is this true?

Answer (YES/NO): NO